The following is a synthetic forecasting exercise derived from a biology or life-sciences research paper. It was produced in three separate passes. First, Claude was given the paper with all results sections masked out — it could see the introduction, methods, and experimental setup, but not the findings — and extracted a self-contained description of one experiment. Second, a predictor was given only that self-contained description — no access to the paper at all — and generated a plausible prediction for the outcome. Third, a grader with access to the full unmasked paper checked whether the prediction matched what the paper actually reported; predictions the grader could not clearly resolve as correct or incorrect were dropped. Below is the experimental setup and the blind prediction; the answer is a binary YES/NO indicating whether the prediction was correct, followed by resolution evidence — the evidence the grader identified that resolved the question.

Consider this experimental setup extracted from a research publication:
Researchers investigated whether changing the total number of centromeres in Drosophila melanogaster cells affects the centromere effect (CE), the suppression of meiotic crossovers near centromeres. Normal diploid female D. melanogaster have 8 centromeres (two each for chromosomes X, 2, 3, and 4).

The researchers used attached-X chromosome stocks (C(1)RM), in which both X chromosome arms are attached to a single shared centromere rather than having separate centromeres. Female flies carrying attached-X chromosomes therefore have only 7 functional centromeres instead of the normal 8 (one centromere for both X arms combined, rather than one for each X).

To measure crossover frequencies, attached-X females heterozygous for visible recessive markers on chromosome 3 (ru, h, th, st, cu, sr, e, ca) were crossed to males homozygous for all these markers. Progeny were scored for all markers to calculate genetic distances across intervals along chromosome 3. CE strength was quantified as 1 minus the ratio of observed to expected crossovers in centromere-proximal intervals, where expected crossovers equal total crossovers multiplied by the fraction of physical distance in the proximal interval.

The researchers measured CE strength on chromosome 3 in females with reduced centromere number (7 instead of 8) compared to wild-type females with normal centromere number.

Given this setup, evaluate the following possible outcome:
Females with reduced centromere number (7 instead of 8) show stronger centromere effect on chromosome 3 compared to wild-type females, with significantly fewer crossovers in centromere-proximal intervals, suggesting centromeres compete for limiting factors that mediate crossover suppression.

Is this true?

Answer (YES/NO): NO